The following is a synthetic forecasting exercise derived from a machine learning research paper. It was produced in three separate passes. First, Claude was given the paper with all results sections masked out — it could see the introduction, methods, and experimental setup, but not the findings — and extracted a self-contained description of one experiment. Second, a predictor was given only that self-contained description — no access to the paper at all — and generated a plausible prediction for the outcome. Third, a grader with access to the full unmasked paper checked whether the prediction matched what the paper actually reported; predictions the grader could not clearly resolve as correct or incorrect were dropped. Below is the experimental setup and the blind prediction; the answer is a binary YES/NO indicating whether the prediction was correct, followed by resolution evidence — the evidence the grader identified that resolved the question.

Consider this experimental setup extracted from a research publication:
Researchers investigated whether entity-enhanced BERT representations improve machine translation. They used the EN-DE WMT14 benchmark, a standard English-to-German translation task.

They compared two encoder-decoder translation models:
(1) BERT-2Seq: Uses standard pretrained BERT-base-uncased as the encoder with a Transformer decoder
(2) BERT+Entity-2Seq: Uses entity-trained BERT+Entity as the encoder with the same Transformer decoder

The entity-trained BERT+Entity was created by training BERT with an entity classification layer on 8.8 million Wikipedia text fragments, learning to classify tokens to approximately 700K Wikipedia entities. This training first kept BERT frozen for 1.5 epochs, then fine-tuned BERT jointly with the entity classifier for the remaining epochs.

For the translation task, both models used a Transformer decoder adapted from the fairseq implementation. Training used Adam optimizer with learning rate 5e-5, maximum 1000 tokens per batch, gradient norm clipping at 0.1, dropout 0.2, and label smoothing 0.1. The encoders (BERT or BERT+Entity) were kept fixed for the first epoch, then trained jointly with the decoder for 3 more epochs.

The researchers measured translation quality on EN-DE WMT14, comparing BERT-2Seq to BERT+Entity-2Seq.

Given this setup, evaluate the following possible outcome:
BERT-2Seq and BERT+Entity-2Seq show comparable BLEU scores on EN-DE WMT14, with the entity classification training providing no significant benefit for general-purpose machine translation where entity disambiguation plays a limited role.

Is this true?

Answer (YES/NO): YES